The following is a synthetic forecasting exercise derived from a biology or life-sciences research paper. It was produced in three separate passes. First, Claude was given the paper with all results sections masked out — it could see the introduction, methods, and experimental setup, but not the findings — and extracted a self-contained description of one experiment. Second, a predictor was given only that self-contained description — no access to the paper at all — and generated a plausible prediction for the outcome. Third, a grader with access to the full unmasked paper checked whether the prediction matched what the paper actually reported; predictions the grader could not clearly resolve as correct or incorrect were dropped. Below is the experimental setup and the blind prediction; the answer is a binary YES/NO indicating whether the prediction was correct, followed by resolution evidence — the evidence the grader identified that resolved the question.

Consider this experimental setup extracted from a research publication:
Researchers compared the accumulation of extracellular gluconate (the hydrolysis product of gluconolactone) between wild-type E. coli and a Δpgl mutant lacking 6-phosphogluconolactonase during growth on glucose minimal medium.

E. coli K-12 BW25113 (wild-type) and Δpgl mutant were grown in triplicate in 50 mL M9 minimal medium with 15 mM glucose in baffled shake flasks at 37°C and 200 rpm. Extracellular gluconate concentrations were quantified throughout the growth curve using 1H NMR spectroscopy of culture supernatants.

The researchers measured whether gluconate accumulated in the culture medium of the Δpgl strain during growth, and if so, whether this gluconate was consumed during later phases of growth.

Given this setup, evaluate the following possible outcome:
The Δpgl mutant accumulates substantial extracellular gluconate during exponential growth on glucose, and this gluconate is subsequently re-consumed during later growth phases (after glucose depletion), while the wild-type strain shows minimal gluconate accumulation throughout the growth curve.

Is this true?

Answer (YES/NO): NO